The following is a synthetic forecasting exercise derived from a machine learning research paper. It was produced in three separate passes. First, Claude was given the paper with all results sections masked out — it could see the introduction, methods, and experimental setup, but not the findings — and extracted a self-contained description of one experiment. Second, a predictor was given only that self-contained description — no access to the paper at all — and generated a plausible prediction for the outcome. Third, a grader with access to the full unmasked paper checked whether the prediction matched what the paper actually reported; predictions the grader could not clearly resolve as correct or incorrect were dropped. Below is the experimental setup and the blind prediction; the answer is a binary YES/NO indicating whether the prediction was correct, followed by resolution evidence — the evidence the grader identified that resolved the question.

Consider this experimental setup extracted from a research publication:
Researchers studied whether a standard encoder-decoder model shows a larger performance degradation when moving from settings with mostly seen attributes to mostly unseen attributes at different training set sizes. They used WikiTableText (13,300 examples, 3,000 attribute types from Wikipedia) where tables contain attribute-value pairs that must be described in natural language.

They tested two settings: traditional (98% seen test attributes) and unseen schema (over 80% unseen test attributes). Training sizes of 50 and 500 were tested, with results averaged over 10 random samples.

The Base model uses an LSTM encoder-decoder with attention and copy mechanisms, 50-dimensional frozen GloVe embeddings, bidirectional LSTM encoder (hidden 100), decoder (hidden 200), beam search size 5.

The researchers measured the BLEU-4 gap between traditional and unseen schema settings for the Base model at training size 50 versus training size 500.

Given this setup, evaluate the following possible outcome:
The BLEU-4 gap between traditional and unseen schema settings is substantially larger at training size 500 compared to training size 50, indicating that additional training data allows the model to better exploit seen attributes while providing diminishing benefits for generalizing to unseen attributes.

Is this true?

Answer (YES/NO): NO